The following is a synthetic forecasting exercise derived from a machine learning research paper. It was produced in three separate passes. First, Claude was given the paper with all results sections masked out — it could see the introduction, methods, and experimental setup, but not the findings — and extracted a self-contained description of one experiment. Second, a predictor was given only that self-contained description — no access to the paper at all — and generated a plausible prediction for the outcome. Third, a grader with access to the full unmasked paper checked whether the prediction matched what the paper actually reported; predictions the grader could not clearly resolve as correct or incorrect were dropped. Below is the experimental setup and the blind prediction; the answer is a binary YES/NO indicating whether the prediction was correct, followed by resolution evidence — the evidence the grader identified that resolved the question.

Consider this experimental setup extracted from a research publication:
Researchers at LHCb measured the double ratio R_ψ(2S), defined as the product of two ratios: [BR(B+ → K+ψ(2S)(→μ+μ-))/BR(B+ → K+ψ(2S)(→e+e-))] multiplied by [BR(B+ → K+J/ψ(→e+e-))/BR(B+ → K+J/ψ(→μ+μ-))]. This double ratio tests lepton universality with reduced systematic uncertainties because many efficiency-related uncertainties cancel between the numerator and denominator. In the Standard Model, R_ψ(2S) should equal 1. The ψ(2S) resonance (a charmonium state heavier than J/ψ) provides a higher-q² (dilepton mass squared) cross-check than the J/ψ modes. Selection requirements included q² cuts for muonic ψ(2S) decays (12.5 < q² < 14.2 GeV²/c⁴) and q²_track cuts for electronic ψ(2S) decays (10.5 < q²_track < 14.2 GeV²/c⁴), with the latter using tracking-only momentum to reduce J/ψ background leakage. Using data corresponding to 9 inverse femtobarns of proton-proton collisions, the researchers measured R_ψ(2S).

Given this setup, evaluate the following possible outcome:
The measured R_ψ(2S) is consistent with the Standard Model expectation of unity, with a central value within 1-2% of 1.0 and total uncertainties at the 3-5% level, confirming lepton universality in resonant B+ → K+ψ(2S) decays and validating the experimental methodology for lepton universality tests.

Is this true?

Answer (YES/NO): NO